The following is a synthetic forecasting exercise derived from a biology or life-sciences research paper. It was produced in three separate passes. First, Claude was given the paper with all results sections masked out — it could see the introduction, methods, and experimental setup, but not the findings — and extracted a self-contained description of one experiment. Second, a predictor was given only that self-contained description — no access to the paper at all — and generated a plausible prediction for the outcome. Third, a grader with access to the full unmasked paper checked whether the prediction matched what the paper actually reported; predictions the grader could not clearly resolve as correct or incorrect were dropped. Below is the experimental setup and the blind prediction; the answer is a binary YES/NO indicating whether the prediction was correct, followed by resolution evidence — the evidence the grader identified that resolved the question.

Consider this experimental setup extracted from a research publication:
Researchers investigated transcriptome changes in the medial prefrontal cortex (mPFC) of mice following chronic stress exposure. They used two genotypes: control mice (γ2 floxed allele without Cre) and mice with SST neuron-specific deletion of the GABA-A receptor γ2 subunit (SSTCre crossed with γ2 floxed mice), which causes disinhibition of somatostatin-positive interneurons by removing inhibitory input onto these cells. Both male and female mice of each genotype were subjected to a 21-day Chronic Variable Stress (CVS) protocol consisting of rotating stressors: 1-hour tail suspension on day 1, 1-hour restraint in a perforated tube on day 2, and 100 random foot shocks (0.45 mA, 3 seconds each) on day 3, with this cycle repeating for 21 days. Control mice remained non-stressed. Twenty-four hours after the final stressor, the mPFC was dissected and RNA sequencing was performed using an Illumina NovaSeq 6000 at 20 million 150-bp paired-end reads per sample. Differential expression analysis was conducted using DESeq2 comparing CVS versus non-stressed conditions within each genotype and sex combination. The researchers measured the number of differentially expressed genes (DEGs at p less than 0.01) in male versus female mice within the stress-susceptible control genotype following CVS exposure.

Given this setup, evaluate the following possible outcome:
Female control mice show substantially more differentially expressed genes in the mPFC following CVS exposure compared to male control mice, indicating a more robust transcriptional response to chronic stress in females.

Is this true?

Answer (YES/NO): NO